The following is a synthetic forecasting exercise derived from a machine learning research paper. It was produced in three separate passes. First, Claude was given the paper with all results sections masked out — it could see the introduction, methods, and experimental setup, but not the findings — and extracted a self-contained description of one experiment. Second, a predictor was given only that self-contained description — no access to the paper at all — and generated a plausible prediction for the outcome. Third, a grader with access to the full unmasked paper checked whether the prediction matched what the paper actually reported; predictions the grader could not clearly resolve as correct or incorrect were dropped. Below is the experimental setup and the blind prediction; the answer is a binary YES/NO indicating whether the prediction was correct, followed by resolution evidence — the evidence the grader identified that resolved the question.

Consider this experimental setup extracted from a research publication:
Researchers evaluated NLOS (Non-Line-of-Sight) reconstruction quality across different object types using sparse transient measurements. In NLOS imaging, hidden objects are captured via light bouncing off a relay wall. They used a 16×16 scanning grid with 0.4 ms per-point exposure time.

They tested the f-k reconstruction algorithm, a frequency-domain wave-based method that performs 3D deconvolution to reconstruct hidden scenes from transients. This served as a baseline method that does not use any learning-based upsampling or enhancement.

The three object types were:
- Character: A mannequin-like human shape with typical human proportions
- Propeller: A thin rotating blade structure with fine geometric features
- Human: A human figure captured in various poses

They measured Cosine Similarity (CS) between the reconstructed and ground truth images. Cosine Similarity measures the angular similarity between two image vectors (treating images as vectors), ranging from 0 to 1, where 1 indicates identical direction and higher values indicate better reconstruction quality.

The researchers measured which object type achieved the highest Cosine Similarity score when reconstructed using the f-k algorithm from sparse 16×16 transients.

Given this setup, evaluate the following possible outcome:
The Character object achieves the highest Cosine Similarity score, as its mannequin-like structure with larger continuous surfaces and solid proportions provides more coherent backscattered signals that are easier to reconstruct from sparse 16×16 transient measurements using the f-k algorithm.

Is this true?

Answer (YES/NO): YES